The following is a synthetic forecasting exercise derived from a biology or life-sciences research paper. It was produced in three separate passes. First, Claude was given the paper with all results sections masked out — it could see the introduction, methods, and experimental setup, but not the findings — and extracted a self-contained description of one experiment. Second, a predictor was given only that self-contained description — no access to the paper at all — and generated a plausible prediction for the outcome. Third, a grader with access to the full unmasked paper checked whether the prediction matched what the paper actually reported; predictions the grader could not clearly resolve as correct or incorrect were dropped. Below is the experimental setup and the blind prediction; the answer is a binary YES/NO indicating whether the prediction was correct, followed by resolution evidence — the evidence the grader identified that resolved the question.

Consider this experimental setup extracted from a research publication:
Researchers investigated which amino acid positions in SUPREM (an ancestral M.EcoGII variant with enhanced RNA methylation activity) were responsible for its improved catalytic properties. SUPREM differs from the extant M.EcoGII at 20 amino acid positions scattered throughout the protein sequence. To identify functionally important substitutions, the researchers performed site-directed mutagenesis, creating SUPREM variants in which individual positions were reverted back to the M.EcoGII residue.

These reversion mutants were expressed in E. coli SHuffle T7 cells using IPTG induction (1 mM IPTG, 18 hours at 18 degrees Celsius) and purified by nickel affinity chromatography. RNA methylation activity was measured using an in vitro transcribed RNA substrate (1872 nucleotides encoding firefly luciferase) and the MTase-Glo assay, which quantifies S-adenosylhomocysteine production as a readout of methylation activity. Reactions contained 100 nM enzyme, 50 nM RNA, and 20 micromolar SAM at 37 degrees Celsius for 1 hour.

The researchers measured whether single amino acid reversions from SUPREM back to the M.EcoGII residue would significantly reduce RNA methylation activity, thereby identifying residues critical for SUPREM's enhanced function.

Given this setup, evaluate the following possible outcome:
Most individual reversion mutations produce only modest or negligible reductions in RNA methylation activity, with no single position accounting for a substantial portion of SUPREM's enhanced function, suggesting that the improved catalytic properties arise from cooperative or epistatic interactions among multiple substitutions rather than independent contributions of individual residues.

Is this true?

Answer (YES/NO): NO